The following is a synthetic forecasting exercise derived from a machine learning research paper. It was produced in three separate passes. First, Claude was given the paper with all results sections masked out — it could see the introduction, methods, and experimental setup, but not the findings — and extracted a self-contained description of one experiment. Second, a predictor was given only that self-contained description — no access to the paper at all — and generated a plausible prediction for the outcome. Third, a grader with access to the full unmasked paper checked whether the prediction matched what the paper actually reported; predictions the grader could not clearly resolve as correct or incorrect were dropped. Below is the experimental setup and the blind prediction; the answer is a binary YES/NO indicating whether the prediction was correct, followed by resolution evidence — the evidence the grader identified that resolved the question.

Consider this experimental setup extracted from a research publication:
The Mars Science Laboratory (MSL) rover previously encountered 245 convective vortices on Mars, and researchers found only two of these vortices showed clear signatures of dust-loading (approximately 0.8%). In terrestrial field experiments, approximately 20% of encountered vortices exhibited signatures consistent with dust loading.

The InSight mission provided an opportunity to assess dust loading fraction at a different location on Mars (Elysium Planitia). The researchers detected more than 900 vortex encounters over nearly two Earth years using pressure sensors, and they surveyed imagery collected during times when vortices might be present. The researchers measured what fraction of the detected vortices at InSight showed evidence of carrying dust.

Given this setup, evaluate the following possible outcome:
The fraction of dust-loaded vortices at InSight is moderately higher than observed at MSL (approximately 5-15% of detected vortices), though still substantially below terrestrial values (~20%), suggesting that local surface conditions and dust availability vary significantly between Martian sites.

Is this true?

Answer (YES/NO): NO